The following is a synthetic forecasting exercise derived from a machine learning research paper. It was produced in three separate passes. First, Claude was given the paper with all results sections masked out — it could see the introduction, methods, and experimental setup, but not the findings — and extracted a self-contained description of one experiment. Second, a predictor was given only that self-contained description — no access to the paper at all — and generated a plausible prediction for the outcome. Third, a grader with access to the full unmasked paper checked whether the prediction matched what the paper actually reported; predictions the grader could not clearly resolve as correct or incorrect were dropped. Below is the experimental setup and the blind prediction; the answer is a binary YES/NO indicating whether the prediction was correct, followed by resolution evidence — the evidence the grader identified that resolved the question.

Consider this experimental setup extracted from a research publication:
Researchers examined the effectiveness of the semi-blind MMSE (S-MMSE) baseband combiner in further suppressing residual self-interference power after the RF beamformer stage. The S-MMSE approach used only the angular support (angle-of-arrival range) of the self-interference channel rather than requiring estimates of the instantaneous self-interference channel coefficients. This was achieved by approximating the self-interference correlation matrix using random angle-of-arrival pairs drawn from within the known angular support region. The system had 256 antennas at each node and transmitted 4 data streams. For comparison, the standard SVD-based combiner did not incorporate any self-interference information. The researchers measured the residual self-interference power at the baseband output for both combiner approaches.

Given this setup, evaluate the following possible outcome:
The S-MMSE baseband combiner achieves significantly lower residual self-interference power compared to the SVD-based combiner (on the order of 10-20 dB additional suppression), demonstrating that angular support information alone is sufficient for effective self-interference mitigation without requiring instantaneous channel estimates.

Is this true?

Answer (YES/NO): NO